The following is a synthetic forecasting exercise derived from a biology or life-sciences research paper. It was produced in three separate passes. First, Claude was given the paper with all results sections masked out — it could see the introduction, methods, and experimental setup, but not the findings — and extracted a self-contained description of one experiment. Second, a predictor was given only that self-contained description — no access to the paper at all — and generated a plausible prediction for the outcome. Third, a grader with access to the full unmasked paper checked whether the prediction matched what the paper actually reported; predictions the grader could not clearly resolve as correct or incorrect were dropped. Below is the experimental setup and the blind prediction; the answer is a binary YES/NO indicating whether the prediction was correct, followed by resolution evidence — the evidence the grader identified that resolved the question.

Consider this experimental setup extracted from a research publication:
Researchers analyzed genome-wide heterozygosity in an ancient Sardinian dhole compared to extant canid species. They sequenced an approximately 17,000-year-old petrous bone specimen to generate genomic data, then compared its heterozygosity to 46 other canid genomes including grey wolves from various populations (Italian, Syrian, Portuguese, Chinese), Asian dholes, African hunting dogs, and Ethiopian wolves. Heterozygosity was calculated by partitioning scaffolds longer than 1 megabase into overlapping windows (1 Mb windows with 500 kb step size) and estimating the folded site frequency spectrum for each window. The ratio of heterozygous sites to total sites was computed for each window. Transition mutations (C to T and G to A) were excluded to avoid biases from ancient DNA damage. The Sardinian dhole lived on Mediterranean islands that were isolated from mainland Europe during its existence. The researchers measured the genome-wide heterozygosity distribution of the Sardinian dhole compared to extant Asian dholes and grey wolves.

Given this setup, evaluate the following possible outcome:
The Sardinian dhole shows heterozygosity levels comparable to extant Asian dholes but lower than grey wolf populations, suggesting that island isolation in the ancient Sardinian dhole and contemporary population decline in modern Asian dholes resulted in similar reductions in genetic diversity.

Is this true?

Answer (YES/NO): NO